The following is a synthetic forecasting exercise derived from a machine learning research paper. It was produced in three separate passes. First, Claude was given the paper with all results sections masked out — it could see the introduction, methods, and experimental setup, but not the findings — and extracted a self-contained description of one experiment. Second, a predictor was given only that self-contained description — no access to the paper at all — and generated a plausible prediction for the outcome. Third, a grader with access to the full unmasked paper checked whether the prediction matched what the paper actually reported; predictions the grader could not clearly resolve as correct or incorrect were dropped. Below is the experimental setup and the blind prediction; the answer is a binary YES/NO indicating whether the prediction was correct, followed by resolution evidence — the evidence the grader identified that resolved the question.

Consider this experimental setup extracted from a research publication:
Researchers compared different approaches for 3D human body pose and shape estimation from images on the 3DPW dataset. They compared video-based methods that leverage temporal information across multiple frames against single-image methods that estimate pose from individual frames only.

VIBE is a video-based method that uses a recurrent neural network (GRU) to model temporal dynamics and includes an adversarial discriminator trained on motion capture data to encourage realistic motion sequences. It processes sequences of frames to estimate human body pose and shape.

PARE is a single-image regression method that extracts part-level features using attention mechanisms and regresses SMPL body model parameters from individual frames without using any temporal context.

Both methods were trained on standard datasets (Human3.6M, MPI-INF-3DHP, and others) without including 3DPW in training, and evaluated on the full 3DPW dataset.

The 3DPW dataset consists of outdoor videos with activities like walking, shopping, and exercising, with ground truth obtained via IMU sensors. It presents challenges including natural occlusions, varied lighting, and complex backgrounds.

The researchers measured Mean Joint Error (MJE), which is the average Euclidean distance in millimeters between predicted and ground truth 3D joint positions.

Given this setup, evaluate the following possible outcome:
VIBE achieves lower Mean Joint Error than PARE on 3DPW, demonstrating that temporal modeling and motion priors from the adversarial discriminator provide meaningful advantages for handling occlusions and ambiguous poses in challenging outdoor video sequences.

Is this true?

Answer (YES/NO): NO